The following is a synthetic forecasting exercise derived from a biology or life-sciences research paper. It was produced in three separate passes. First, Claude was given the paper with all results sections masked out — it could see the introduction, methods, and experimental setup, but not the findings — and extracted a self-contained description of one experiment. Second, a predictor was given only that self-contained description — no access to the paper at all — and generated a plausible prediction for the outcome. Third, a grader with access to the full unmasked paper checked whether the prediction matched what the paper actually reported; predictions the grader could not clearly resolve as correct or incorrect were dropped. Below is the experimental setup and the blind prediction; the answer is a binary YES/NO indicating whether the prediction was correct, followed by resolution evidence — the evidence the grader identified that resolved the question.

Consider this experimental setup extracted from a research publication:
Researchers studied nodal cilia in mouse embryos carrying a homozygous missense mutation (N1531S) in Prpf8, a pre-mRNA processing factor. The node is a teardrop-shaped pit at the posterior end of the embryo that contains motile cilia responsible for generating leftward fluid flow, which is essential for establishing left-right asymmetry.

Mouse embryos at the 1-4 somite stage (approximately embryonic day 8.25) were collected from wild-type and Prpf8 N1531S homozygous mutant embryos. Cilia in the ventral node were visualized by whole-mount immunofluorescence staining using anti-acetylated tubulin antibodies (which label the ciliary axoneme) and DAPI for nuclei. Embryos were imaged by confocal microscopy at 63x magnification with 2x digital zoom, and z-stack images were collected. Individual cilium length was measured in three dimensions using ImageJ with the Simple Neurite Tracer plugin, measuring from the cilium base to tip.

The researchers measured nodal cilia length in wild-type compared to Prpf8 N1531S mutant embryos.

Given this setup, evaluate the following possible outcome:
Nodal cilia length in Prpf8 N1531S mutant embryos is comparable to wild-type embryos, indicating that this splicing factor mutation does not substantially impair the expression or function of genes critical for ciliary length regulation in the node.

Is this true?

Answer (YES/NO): NO